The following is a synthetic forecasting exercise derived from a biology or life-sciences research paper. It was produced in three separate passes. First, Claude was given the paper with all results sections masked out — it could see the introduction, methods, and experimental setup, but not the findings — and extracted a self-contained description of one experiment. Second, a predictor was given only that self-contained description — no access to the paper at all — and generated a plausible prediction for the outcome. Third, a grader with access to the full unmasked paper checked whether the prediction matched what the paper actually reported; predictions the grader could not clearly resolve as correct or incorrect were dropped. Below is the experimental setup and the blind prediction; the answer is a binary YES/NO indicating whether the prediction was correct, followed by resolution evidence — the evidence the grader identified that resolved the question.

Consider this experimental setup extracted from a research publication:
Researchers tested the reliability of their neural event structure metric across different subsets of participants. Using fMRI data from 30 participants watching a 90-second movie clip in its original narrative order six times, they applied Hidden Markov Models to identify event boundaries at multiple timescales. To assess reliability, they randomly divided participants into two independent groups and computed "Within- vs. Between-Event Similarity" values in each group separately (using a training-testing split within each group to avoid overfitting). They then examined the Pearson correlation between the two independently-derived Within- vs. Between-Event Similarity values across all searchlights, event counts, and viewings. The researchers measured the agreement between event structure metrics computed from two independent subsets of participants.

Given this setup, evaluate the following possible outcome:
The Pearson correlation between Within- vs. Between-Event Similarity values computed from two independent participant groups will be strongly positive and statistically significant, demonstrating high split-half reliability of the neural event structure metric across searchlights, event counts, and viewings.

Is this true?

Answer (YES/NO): YES